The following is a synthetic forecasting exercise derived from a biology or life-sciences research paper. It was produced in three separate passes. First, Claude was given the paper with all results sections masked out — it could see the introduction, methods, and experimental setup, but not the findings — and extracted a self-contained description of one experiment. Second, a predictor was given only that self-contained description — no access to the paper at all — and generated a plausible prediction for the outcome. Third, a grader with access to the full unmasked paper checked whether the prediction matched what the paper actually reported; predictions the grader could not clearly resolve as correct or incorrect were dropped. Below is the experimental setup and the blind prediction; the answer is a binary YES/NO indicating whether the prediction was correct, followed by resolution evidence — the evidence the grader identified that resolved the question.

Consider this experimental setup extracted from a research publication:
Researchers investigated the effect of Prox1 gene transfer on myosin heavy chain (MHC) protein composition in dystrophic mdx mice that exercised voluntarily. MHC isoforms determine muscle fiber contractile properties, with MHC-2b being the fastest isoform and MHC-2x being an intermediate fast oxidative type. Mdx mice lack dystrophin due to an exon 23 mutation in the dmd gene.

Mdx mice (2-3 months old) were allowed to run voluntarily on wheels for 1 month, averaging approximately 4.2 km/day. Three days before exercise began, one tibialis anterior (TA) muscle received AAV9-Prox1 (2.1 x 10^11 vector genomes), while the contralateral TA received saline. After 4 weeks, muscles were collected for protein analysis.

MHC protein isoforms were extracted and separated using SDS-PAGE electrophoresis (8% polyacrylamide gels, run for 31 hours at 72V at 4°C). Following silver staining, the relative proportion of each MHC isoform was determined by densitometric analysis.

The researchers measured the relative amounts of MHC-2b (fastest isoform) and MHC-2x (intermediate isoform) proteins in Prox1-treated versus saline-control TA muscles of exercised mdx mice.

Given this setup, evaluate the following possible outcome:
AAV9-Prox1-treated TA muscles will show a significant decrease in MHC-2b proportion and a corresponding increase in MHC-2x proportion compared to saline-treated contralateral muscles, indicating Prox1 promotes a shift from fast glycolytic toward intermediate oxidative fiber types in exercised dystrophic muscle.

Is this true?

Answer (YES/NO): YES